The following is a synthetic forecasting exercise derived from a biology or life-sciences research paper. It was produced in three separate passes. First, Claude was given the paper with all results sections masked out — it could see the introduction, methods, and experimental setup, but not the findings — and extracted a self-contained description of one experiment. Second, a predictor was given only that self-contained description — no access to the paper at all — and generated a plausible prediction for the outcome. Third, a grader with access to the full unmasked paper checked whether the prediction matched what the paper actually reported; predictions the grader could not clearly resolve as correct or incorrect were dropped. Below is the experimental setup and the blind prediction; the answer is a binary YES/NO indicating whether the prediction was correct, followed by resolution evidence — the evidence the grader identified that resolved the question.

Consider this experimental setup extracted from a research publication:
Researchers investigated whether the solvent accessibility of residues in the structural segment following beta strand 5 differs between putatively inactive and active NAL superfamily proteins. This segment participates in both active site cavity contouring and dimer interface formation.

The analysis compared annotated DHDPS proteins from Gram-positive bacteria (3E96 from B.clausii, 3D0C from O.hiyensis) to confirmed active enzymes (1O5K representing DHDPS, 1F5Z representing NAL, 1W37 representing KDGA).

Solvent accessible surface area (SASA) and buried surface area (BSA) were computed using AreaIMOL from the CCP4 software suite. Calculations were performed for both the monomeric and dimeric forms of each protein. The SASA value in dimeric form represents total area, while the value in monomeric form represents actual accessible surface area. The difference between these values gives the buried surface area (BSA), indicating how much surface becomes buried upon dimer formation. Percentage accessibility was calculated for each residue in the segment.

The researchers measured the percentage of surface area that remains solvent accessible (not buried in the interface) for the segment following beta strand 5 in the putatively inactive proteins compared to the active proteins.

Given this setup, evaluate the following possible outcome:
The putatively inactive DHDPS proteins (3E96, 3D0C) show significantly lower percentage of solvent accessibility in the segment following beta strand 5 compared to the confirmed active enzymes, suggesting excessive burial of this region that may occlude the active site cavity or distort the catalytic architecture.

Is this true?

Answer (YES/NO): NO